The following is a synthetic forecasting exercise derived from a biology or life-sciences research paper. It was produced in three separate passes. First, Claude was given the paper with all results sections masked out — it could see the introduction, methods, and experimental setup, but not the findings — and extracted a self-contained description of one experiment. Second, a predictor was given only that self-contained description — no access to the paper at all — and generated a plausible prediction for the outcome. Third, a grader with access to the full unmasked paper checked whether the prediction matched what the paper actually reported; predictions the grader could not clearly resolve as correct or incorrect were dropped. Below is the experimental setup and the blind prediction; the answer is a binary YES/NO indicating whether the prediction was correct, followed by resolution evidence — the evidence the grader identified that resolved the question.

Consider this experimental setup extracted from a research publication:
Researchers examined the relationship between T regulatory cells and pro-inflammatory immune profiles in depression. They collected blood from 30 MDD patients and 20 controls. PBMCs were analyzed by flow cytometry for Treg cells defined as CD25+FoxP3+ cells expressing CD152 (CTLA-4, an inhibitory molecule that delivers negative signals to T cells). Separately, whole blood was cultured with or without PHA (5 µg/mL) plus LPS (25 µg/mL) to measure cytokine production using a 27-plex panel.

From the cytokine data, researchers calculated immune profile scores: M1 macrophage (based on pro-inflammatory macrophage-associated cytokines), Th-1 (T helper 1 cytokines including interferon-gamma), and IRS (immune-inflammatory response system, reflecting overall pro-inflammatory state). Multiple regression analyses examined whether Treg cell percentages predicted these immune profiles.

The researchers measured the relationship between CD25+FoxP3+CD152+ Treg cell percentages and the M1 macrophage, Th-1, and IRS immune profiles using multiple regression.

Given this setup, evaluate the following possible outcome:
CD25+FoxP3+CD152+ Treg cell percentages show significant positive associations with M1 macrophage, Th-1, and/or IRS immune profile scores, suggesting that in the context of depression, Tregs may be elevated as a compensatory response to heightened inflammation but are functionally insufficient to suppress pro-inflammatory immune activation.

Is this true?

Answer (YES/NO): NO